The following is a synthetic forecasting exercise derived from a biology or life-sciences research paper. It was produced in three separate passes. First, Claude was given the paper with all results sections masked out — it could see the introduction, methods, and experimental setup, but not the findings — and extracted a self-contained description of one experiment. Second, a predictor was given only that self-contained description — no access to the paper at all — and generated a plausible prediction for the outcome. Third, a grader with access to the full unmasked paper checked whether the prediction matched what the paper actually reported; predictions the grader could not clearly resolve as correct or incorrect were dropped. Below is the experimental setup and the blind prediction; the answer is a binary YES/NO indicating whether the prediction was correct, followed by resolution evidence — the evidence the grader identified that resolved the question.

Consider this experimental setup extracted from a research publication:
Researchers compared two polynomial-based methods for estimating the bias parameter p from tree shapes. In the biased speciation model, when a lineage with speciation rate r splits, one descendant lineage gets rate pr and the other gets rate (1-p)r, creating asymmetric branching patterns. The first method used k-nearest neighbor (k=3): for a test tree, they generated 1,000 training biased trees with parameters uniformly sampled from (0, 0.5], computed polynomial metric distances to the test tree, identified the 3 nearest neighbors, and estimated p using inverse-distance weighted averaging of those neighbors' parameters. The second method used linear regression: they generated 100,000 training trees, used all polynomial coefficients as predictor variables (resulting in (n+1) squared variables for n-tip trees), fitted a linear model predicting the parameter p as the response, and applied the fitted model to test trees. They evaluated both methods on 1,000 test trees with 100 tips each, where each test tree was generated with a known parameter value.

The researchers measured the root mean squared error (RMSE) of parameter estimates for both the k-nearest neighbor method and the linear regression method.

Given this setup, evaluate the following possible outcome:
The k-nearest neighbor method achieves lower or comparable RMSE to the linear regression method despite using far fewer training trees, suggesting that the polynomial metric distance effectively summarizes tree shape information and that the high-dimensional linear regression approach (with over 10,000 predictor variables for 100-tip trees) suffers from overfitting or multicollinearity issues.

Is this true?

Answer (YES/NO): NO